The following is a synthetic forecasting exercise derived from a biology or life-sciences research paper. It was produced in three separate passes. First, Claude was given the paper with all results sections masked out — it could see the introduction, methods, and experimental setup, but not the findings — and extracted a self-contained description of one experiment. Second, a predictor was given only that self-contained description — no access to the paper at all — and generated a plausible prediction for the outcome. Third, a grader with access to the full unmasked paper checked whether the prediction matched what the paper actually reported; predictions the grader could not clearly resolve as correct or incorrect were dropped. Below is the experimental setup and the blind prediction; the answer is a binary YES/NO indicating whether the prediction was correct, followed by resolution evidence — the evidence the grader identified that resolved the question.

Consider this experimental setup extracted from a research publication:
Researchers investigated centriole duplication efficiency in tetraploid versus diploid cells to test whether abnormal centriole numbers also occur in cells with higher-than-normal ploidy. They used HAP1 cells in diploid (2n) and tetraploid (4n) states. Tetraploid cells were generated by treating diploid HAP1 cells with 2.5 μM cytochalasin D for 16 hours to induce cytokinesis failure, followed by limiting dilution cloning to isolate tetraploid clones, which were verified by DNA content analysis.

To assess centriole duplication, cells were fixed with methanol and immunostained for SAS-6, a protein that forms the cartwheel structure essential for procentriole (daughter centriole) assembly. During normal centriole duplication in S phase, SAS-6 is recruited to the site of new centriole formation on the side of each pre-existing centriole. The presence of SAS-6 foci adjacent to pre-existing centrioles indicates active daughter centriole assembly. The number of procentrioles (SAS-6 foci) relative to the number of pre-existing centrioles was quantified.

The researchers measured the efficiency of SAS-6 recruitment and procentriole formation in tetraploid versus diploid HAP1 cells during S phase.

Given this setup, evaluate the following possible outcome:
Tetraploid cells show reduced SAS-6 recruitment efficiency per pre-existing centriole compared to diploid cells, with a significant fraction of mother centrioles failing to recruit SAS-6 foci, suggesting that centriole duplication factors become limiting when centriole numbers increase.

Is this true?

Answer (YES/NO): NO